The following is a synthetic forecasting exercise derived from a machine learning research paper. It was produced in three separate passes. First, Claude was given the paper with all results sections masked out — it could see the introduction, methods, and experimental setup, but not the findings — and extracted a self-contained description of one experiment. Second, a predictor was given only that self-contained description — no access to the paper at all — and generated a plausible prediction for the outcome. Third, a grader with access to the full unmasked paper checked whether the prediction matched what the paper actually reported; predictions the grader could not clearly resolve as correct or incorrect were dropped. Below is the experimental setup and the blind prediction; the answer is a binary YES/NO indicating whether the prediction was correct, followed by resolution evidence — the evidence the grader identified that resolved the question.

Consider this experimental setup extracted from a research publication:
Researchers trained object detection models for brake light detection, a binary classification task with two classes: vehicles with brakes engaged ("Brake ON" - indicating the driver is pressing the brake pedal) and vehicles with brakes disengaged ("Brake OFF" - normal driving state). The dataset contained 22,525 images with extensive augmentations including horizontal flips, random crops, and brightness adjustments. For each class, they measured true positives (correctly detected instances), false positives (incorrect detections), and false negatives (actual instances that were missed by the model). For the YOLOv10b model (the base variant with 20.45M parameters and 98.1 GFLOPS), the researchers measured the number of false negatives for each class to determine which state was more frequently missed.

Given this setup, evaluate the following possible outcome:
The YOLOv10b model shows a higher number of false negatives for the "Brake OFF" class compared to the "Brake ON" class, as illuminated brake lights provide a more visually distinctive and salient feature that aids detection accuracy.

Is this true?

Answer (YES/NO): YES